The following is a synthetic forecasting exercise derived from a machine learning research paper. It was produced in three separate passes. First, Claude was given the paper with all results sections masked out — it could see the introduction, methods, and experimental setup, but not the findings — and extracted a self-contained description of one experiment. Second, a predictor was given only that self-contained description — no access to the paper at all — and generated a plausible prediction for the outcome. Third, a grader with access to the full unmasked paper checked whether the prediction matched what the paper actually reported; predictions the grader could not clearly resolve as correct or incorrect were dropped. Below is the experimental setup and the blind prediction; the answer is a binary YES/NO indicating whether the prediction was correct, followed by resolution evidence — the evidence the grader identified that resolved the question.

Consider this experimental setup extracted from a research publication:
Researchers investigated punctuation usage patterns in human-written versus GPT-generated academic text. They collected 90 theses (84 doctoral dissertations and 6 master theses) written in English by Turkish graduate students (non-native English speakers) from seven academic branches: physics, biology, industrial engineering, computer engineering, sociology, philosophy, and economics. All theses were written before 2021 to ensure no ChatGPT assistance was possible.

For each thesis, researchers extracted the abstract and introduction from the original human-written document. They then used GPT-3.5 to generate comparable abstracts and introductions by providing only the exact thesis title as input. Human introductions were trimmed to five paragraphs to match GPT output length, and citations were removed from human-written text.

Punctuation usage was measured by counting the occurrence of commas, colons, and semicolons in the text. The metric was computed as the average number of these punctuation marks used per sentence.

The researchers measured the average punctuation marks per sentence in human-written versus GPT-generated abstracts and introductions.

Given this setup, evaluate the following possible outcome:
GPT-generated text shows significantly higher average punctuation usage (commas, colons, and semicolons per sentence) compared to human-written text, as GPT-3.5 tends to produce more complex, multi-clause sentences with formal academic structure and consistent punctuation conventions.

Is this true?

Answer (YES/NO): YES